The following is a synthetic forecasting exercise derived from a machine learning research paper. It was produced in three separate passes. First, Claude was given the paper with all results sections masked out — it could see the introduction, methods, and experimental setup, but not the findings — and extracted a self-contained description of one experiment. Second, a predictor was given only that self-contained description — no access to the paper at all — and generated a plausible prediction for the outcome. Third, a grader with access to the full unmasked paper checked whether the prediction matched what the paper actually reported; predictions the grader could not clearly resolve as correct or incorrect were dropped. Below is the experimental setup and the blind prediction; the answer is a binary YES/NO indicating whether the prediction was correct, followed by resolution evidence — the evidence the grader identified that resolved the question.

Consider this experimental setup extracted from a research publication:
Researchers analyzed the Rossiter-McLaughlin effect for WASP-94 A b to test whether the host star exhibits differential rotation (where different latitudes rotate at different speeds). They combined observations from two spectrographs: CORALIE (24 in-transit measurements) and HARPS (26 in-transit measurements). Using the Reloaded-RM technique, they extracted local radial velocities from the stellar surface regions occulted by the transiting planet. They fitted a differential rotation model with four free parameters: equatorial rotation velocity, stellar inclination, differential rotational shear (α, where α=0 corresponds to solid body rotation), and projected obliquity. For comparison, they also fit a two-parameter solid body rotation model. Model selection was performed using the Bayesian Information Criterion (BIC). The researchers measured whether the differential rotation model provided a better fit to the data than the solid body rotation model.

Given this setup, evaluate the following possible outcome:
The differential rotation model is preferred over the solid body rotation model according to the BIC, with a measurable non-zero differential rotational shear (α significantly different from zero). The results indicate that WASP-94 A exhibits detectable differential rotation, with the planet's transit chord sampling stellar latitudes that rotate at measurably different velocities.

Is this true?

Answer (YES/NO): NO